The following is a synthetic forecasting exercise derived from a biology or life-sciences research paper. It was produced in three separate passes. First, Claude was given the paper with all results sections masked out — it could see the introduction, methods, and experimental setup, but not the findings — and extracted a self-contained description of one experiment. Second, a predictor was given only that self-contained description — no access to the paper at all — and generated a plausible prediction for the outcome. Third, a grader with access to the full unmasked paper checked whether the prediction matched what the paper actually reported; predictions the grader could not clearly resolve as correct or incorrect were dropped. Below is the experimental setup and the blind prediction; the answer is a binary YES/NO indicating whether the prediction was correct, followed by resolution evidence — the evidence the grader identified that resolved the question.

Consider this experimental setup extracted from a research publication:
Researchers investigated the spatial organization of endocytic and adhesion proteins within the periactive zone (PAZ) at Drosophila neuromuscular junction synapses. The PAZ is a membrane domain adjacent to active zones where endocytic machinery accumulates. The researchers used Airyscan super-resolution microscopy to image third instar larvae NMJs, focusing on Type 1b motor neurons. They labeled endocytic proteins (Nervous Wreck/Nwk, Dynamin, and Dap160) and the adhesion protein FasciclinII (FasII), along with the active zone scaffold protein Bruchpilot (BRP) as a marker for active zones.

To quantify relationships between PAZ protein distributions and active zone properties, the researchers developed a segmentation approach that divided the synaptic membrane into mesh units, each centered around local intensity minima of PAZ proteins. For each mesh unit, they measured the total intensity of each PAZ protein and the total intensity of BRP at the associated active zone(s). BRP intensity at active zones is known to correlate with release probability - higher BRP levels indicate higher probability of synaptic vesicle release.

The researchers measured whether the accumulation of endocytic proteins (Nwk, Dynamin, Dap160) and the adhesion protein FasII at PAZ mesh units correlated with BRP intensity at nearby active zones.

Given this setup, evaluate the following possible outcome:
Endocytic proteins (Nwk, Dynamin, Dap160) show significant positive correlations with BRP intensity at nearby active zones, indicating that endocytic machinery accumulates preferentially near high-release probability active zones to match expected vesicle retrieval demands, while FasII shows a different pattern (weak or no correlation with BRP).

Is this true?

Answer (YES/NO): YES